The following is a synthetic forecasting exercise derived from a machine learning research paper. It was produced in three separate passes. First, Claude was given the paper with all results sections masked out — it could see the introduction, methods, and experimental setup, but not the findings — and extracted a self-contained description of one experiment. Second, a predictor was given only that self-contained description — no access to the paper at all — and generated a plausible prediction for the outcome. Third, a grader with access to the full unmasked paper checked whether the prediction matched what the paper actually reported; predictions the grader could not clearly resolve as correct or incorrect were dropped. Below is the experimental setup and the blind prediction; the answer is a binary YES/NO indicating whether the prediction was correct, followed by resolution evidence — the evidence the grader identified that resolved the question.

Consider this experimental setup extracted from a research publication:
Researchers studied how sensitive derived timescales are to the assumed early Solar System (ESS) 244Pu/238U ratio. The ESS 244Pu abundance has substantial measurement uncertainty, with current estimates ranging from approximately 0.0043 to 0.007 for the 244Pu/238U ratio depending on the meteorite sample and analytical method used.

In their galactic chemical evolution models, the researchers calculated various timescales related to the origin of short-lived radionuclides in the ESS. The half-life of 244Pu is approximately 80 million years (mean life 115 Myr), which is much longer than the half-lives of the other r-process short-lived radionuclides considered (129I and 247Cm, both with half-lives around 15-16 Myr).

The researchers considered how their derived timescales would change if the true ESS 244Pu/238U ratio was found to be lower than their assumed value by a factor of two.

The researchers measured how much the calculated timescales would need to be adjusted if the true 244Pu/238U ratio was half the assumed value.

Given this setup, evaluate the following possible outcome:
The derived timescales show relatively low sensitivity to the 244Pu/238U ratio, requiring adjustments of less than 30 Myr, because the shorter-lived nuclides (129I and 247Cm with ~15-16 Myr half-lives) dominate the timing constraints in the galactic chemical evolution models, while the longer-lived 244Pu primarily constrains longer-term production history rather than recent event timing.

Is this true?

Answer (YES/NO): NO